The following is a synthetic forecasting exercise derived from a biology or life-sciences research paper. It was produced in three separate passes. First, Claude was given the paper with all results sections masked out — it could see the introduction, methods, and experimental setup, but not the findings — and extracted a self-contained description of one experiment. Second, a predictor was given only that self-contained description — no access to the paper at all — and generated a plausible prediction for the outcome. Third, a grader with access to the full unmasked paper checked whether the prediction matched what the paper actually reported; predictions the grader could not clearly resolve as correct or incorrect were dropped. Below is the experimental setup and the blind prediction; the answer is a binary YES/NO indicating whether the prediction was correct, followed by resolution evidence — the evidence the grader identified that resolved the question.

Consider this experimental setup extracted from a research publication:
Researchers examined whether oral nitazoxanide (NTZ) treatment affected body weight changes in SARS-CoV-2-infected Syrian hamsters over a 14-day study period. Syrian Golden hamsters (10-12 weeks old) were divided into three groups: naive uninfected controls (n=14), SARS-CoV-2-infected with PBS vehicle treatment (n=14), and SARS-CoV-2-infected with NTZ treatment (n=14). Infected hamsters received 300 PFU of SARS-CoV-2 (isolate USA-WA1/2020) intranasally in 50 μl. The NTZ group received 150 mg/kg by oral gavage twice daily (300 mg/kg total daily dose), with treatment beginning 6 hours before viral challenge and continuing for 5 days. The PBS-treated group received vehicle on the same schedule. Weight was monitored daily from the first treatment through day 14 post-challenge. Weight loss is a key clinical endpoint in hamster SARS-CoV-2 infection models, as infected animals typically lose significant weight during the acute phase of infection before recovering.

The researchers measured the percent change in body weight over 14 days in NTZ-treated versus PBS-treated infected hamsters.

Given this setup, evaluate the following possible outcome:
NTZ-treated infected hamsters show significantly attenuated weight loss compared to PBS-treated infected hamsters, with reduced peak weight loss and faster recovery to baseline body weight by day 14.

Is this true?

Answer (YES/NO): NO